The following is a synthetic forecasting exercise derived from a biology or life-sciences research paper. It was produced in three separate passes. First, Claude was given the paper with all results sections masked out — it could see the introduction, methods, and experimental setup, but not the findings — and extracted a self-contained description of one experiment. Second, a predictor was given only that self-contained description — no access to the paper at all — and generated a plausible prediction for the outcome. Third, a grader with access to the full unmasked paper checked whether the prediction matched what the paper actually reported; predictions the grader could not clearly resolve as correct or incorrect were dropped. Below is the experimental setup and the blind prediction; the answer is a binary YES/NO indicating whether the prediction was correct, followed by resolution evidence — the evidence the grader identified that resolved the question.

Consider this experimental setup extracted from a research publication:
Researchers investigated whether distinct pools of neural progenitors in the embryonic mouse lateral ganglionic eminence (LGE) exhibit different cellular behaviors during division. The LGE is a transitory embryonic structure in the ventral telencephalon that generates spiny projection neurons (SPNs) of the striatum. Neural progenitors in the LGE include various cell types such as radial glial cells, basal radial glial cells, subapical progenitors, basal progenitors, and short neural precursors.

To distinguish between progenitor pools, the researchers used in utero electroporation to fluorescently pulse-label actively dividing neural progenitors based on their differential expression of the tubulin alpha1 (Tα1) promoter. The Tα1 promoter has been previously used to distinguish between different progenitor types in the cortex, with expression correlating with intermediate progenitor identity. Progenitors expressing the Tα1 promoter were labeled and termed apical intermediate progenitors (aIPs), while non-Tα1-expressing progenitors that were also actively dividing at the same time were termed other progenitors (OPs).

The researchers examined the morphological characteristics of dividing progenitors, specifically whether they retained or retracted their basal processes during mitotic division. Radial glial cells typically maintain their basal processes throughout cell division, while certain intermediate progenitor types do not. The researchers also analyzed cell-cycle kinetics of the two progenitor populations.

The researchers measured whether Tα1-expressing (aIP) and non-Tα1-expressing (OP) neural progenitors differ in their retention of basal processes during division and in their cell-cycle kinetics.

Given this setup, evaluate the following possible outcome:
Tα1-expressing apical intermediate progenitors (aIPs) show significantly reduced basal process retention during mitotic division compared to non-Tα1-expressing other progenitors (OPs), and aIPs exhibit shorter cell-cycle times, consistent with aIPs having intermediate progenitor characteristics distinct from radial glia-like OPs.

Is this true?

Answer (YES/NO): YES